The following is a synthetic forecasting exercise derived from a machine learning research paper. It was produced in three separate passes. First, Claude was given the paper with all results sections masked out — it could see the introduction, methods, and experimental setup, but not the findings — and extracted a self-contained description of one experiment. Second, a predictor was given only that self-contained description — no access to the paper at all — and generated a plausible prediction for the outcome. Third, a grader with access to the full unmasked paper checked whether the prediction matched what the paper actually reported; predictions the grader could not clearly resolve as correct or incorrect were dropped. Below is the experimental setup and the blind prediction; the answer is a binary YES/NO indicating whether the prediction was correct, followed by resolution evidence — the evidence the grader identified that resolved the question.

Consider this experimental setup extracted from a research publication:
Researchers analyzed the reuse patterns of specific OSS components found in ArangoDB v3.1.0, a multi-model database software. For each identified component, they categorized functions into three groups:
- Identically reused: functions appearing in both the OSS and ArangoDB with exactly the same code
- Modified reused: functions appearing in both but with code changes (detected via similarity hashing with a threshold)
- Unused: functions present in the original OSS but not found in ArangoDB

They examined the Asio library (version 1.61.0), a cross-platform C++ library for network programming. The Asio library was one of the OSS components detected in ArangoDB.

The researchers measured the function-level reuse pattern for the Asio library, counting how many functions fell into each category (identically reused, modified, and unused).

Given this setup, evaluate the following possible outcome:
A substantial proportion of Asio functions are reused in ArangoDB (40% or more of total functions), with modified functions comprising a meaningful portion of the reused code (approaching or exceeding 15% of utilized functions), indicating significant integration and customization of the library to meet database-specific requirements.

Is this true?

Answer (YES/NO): NO